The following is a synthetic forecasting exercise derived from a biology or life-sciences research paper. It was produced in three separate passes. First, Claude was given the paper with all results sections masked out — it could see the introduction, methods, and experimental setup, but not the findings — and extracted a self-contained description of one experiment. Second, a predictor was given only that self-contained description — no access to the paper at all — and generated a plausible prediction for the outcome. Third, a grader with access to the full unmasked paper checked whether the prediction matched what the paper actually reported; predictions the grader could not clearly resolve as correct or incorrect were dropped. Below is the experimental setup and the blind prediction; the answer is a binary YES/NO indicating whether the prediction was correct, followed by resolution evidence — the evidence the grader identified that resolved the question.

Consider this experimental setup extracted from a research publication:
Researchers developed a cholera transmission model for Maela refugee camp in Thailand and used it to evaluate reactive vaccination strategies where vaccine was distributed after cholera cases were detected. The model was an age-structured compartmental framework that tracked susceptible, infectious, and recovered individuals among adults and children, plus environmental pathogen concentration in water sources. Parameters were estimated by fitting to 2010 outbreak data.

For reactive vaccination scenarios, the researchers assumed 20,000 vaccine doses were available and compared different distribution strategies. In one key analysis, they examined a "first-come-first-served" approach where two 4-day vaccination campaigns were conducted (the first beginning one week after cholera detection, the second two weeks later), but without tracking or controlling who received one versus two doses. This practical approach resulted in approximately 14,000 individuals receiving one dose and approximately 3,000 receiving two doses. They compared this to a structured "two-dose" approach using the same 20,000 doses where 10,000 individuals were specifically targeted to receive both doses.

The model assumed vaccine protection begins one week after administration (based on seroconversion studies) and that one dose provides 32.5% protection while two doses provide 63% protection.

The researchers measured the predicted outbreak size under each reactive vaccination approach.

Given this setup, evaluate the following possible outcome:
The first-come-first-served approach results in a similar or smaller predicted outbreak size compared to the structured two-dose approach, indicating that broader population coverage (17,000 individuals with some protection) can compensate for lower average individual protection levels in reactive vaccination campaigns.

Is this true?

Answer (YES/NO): NO